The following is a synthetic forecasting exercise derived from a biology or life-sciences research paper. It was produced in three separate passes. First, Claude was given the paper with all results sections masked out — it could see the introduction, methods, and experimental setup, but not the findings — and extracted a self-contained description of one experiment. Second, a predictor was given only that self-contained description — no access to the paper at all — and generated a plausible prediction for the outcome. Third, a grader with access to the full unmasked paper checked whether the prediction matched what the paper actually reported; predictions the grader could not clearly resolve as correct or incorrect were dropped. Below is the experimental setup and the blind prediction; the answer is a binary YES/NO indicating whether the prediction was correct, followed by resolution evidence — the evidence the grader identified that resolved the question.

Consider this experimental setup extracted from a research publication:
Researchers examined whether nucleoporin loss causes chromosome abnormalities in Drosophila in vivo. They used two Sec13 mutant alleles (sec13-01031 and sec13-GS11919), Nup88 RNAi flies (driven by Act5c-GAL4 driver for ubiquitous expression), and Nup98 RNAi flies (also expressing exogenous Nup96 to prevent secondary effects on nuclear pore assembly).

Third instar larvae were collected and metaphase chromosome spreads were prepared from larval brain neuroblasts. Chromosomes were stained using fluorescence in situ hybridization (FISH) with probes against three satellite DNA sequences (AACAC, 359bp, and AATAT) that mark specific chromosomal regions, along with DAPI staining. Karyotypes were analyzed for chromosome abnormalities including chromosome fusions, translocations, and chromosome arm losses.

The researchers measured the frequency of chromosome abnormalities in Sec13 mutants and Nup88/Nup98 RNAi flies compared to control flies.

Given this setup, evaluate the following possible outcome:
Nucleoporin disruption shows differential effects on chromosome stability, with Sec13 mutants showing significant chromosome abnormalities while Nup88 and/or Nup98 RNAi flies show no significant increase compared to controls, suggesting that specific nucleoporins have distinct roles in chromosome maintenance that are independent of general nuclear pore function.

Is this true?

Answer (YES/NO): NO